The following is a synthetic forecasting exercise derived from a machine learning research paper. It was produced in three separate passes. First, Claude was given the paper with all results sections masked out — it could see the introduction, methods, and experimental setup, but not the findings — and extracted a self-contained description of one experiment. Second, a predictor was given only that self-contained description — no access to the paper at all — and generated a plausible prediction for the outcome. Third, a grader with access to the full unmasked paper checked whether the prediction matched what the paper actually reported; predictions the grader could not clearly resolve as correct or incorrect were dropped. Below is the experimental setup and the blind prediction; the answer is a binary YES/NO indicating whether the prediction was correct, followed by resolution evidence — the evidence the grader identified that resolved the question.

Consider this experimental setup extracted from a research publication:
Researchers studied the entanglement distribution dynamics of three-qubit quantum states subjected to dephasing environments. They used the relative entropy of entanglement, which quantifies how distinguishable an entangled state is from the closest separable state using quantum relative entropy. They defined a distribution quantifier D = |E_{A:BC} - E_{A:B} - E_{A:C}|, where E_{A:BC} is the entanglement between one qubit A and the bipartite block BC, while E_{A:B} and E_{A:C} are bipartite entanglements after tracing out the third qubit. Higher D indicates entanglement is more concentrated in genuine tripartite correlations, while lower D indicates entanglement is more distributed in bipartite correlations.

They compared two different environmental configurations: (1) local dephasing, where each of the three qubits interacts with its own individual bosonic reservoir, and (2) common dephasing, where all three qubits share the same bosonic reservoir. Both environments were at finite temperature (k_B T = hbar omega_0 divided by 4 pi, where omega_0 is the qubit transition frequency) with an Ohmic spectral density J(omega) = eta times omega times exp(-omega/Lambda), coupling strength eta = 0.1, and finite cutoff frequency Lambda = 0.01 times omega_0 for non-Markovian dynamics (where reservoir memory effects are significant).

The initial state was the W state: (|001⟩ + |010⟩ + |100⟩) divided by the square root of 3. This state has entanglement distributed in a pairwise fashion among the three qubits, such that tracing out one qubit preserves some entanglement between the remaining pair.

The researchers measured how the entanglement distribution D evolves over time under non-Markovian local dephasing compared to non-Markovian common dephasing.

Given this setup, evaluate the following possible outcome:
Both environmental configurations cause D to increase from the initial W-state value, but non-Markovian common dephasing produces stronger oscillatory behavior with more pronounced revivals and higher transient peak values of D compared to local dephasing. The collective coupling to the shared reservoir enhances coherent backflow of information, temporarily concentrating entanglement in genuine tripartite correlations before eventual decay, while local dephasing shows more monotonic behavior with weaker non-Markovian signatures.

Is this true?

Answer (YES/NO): NO